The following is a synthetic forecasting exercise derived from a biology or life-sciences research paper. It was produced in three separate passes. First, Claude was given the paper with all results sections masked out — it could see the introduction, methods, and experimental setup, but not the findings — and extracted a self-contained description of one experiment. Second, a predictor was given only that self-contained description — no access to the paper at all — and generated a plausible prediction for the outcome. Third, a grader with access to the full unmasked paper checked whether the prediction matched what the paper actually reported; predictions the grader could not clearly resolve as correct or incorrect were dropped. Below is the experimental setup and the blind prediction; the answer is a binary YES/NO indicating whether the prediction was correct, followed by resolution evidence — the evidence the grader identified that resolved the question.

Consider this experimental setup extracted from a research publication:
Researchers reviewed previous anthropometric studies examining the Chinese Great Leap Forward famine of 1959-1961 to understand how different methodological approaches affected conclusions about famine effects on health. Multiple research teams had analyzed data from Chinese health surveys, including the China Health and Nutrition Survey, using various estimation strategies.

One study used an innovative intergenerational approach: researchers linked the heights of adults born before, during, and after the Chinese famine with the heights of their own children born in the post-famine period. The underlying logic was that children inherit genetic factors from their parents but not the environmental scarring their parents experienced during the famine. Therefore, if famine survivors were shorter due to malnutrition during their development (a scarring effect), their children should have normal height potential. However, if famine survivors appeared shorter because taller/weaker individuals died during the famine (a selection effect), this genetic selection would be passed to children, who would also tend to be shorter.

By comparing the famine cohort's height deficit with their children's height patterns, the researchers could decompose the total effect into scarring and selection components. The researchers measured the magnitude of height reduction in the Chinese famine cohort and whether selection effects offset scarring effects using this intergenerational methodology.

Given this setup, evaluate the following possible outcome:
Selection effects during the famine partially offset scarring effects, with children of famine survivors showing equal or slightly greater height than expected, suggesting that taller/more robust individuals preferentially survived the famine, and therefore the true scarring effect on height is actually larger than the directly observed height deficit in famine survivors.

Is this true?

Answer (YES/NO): NO